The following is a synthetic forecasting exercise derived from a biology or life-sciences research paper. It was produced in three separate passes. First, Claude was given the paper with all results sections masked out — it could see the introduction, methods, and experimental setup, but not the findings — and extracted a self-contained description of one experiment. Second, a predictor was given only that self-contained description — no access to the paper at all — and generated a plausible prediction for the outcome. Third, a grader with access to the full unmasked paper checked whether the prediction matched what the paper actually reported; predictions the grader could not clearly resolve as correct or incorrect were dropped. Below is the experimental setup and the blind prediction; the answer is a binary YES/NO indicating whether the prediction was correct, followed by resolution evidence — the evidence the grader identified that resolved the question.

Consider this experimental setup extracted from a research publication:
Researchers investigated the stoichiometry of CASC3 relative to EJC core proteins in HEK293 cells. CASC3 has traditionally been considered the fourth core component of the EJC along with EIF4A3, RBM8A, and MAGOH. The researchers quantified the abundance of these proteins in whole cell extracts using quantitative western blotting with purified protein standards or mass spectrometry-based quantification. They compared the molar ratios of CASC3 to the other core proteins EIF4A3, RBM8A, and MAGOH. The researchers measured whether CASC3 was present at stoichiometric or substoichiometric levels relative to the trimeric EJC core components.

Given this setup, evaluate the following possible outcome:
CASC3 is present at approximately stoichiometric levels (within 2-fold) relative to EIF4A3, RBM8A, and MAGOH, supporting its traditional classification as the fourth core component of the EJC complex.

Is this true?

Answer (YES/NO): NO